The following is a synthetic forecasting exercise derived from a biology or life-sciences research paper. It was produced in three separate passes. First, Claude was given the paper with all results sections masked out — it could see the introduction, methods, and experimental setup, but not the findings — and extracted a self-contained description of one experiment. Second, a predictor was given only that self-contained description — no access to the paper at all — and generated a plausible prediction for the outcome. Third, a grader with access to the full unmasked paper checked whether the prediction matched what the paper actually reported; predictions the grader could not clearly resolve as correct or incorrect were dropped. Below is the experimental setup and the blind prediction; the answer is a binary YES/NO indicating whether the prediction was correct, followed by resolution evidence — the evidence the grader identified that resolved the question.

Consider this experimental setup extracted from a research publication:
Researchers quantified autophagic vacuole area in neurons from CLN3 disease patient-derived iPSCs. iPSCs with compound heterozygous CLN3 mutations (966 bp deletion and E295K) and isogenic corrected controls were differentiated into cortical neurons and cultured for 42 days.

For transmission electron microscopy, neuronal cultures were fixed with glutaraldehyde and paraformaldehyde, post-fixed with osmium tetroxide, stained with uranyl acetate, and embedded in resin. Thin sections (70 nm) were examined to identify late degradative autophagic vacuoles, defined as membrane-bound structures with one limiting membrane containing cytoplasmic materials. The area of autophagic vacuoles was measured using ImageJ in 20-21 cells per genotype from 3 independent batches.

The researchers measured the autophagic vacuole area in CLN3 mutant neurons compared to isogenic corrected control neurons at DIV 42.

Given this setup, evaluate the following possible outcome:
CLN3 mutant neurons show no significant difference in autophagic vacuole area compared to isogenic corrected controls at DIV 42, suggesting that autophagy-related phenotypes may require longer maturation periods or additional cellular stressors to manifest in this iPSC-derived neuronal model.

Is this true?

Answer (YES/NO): NO